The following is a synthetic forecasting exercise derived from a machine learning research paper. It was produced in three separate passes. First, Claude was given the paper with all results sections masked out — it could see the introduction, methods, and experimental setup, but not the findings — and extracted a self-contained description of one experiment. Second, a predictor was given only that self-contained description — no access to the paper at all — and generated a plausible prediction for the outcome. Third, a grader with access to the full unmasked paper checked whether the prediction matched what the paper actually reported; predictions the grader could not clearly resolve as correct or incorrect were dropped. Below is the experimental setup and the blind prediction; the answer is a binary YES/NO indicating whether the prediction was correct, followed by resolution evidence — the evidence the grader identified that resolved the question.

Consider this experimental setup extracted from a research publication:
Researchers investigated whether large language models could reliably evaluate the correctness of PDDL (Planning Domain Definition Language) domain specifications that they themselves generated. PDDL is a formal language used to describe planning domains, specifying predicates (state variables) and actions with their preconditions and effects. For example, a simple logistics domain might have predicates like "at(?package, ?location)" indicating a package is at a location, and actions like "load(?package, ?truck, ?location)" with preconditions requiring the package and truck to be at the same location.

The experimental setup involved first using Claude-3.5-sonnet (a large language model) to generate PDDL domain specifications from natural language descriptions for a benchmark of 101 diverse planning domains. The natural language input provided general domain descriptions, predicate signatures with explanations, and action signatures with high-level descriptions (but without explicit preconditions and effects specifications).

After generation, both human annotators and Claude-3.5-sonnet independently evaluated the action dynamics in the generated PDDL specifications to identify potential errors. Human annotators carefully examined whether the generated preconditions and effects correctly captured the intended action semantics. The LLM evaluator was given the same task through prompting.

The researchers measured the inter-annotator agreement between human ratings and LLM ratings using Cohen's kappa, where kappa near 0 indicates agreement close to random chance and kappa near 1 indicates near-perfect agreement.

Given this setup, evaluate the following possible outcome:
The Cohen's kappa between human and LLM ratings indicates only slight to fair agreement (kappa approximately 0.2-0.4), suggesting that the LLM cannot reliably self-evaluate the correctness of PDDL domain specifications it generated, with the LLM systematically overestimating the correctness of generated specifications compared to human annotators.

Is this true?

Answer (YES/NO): NO